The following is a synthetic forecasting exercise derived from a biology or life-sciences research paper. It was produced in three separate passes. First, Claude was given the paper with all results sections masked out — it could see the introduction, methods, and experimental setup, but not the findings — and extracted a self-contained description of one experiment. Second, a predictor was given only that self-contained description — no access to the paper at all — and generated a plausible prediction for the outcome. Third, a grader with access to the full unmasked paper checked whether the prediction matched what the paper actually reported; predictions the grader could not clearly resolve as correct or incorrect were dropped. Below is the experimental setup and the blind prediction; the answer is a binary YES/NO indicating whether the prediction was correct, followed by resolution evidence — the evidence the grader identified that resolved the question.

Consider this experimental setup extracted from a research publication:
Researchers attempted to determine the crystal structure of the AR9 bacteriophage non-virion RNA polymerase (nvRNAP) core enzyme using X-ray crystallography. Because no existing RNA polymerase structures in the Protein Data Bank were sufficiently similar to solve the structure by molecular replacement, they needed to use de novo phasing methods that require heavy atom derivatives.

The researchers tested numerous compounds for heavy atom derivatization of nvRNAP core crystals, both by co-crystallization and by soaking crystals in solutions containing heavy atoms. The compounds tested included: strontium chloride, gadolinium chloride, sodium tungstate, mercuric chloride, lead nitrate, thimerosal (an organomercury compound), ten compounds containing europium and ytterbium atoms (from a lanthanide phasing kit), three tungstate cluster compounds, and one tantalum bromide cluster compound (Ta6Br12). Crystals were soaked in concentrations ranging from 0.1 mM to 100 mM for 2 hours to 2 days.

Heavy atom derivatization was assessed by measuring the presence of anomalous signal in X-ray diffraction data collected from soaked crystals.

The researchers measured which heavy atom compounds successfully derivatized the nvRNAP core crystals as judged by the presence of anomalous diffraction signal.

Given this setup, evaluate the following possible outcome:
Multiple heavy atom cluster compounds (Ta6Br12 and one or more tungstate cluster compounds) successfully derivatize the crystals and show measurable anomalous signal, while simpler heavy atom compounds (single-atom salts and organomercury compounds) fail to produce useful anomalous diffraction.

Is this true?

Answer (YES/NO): NO